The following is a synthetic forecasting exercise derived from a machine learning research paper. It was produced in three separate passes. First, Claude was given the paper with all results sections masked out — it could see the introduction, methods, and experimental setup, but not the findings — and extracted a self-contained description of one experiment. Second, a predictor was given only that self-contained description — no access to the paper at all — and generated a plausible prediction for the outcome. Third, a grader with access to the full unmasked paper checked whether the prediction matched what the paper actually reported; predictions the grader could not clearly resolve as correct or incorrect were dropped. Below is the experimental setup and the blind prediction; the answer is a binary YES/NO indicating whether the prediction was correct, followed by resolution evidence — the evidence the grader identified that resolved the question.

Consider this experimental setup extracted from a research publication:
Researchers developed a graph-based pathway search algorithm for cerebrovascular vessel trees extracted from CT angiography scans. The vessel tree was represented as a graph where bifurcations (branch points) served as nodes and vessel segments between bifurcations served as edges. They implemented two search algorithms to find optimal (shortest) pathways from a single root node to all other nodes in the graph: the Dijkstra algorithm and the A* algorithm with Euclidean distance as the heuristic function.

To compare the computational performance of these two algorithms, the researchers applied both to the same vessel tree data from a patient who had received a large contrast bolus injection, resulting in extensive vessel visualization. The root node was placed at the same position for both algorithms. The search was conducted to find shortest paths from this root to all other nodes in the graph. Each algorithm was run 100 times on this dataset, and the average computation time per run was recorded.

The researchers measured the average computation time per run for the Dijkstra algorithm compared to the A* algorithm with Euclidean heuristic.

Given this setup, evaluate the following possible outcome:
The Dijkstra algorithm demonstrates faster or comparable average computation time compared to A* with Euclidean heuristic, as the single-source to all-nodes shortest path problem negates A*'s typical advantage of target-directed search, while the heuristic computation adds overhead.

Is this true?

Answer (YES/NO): NO